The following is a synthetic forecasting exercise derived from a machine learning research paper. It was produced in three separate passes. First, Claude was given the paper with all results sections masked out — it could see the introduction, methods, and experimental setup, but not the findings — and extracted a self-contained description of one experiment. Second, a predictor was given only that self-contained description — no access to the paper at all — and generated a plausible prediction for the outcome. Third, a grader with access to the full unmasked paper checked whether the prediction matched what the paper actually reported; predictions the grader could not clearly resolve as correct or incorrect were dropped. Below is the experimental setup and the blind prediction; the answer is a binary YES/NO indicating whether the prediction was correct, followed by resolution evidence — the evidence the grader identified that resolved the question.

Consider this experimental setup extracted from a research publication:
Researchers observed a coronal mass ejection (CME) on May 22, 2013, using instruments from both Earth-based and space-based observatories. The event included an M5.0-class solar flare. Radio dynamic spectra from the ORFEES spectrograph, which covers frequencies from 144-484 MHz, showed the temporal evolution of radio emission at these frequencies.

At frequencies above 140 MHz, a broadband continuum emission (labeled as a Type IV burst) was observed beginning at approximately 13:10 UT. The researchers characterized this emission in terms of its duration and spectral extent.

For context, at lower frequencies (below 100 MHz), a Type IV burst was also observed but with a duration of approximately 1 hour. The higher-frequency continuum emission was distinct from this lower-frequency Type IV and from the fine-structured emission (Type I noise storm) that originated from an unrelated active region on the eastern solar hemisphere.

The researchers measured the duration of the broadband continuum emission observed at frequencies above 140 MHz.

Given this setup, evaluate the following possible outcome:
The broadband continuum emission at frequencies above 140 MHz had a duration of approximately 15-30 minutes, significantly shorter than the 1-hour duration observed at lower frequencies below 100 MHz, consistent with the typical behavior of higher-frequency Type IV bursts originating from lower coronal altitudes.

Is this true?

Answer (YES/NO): YES